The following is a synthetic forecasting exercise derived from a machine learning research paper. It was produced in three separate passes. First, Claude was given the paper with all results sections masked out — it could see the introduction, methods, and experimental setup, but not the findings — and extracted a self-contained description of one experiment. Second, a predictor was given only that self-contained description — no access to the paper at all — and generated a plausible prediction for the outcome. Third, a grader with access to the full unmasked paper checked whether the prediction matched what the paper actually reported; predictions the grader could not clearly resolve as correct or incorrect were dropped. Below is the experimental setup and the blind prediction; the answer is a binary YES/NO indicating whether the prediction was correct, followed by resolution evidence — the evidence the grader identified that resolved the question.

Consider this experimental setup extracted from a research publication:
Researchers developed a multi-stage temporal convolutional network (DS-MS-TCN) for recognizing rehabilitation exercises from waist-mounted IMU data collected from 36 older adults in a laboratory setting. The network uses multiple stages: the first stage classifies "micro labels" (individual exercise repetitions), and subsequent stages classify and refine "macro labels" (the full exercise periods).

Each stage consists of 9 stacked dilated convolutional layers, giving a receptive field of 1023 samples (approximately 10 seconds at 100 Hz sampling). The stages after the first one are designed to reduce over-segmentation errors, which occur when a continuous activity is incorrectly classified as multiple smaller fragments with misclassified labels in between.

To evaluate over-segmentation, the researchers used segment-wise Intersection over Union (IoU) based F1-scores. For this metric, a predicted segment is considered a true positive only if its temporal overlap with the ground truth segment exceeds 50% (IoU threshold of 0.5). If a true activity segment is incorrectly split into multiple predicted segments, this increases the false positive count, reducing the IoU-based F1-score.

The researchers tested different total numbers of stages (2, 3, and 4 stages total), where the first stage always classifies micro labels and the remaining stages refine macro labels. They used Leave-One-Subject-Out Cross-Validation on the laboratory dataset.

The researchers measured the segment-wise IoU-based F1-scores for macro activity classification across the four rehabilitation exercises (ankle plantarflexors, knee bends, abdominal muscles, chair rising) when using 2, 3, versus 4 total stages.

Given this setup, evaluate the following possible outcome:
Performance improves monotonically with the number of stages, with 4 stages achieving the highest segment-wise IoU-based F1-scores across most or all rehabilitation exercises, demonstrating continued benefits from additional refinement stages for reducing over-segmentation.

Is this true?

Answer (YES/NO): NO